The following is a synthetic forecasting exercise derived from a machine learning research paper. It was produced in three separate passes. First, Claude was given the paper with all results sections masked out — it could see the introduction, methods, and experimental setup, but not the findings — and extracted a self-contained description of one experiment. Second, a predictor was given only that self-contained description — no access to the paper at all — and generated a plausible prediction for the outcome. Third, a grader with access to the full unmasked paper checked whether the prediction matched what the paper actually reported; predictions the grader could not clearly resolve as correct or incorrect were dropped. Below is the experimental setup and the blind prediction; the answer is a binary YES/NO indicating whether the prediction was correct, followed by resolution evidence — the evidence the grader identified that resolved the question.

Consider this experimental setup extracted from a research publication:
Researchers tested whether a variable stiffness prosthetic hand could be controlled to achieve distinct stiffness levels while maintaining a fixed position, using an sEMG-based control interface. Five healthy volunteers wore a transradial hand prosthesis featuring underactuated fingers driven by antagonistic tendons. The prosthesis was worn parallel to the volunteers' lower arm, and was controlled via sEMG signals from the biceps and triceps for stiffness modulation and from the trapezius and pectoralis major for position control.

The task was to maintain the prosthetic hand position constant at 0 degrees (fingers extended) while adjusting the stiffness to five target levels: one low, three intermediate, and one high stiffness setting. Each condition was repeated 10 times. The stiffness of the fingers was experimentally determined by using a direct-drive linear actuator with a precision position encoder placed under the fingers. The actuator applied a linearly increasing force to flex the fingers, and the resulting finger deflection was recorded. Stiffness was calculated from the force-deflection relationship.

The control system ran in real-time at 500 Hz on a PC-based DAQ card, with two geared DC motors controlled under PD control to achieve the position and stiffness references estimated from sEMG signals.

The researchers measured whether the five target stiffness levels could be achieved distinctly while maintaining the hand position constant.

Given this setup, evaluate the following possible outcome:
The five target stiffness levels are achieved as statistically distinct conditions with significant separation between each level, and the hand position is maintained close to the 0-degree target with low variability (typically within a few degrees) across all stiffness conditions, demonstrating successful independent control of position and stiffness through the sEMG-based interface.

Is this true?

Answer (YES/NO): NO